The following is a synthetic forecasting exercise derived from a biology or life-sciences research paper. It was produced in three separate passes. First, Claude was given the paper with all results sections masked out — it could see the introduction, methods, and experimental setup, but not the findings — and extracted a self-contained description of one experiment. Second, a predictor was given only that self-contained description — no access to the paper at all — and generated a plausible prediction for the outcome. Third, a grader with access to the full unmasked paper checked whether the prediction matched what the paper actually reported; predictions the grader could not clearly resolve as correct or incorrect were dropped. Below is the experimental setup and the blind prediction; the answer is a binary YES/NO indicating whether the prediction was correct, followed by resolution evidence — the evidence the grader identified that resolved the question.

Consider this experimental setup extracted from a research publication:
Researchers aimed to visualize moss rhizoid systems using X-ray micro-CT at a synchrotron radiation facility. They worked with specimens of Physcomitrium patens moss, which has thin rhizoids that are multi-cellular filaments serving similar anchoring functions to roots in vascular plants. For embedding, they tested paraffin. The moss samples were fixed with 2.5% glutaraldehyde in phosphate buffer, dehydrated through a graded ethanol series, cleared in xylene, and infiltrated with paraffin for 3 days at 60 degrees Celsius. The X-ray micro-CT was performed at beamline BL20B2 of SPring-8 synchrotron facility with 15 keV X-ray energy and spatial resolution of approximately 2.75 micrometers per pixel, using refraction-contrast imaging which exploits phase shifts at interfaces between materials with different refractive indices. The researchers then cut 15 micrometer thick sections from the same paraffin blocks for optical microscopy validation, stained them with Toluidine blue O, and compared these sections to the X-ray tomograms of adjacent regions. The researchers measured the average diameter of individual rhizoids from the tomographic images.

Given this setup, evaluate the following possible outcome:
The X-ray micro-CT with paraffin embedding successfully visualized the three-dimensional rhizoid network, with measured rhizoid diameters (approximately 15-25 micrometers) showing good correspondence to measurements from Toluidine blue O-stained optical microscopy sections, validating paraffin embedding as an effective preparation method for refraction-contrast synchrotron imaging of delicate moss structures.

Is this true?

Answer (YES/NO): NO